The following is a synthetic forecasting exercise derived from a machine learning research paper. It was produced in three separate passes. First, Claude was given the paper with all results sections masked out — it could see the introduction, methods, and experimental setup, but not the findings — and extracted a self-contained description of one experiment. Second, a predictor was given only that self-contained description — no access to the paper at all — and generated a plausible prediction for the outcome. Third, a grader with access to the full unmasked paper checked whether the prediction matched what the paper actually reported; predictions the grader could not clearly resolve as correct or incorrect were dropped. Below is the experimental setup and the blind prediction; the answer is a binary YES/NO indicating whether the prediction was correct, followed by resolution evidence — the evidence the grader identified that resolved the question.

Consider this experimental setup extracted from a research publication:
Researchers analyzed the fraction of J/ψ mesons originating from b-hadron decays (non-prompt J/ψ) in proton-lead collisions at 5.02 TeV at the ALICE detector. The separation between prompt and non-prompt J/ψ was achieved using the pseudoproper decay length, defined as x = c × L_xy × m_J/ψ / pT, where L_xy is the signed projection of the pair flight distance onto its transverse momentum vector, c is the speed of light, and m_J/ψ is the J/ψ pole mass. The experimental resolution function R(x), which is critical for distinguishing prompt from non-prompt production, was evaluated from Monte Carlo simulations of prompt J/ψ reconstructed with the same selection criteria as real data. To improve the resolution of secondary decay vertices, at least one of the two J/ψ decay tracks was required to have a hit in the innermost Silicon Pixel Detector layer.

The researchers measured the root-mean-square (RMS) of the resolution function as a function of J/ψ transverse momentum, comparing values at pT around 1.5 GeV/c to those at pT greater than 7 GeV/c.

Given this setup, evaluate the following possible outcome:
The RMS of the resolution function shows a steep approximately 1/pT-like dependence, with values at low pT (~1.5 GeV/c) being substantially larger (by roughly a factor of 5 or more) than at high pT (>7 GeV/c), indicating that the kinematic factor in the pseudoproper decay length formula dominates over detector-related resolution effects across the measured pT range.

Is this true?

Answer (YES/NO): NO